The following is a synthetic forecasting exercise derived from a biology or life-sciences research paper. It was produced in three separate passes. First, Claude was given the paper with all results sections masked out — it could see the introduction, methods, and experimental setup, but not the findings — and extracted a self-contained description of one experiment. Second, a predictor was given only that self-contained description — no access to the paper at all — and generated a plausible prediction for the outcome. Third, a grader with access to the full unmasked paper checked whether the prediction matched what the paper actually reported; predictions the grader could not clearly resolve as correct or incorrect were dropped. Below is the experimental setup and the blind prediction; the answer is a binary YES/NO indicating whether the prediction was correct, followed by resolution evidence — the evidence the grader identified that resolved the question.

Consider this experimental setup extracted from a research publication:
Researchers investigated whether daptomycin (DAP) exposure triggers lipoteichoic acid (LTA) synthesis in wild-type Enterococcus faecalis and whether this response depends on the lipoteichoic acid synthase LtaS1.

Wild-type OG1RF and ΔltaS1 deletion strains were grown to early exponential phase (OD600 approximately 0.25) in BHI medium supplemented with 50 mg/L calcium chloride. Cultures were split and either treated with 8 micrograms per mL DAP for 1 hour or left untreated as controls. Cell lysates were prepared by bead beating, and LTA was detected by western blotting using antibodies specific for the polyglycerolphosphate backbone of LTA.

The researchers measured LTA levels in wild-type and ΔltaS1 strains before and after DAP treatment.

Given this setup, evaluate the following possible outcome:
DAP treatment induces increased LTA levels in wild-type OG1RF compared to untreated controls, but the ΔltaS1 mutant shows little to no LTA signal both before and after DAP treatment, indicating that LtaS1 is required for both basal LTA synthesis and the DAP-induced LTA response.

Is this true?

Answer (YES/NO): YES